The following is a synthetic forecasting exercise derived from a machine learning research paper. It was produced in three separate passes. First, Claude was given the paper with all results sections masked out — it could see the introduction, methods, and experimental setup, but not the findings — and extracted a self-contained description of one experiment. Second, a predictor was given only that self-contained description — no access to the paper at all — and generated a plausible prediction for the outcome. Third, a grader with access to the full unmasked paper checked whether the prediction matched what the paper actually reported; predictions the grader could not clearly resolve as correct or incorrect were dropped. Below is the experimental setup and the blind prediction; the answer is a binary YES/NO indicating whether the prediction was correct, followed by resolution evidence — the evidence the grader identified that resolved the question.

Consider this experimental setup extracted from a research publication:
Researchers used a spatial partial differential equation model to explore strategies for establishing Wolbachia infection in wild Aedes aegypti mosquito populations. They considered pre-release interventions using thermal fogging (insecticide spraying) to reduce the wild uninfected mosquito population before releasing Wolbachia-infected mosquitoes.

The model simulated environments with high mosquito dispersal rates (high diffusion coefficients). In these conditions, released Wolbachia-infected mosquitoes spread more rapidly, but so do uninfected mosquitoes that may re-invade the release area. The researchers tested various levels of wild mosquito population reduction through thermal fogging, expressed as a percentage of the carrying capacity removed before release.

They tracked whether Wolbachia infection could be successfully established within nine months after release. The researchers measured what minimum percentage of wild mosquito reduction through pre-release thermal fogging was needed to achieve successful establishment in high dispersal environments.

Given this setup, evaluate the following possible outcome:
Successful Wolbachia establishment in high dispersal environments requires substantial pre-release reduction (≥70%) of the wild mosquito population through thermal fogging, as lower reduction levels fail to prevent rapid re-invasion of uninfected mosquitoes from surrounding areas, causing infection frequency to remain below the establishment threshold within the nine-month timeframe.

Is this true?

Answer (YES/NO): NO